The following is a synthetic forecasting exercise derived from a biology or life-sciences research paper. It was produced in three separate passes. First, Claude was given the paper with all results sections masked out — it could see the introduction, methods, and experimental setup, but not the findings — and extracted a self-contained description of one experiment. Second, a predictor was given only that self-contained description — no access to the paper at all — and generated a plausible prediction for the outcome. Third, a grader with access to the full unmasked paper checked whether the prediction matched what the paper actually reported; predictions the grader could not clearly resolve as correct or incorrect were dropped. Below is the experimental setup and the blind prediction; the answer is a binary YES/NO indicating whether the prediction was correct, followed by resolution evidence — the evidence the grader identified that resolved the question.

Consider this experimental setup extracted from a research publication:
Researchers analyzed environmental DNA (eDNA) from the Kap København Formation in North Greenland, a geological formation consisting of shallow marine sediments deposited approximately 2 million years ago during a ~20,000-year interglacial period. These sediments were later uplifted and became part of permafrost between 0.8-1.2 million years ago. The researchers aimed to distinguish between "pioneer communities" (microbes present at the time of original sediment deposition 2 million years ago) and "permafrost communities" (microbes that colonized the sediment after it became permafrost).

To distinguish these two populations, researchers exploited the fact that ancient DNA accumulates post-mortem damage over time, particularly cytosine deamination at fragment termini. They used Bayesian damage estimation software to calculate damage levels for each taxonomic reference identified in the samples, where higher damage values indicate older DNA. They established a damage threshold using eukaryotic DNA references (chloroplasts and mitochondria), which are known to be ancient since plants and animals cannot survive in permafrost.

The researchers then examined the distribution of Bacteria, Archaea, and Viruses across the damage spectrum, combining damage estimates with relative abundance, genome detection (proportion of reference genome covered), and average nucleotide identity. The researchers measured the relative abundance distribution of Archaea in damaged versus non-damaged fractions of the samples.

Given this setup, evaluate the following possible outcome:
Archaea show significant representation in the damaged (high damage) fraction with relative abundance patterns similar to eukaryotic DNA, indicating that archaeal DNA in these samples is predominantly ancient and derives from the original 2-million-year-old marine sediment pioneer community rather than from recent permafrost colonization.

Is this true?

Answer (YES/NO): YES